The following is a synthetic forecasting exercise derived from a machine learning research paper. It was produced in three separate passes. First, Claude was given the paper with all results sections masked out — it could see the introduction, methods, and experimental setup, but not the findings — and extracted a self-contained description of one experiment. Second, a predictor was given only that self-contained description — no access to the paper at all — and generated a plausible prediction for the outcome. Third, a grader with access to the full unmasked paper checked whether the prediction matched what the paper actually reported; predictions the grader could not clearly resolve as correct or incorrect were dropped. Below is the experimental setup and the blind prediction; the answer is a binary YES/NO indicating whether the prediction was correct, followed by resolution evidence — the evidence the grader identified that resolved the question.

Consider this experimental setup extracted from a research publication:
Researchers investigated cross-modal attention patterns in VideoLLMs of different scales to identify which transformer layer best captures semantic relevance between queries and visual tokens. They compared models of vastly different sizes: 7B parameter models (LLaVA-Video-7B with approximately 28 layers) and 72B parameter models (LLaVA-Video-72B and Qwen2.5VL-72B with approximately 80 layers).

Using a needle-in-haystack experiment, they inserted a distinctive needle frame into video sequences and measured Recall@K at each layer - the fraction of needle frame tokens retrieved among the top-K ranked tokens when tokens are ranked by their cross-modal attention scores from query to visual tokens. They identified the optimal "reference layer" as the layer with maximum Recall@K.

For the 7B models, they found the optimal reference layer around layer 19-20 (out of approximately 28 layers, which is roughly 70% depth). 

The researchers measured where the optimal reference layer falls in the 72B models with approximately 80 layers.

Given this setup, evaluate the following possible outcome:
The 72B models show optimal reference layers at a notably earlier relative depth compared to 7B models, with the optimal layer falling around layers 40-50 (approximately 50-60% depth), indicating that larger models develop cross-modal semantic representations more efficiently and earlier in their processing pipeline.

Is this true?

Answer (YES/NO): NO